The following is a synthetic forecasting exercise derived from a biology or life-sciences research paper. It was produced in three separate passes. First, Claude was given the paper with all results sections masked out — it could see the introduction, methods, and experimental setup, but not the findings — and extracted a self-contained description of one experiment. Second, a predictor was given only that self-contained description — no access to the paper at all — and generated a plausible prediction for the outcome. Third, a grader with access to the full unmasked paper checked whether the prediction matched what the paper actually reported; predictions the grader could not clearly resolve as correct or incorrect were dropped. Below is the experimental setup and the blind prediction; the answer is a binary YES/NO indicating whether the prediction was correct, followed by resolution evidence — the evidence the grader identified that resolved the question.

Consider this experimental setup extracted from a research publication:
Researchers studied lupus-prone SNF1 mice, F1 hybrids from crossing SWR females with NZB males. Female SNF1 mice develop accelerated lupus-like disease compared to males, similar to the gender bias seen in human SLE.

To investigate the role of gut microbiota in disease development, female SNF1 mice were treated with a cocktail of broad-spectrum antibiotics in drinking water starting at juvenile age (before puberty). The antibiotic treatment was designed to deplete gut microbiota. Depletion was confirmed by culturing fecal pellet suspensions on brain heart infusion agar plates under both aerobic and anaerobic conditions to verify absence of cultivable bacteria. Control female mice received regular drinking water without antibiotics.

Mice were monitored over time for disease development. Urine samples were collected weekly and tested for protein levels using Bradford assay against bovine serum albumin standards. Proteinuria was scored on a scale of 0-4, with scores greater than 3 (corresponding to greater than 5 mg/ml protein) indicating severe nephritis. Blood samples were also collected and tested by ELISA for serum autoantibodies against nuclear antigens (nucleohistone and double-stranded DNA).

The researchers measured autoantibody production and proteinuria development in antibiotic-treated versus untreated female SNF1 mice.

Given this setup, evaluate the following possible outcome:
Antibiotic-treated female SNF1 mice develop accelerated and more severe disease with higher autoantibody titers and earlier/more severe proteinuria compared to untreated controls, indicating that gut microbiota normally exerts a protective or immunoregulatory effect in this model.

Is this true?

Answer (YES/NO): NO